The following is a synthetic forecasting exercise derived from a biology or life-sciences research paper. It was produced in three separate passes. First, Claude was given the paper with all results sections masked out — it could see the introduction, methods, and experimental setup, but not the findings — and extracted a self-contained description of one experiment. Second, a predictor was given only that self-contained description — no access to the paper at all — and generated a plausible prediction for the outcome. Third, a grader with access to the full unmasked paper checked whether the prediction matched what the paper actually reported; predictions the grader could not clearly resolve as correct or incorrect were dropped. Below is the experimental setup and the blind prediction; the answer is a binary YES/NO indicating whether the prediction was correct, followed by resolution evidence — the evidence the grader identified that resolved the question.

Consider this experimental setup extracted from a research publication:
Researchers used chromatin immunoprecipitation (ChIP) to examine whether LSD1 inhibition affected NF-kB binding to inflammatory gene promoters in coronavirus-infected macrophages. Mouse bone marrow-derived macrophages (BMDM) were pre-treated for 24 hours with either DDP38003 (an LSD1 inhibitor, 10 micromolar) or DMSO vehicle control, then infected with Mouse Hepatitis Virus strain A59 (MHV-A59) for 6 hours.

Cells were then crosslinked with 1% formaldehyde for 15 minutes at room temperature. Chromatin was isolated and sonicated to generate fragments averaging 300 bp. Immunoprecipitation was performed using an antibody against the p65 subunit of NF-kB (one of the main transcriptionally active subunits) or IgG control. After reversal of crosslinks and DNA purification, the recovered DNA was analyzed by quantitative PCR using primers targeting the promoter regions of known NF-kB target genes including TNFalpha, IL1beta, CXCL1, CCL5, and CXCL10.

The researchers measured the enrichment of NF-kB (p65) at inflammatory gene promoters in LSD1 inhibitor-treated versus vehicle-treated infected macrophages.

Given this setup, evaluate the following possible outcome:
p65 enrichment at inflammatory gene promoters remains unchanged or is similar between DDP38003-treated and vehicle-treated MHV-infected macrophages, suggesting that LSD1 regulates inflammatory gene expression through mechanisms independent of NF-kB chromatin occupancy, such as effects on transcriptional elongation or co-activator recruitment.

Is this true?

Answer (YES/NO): NO